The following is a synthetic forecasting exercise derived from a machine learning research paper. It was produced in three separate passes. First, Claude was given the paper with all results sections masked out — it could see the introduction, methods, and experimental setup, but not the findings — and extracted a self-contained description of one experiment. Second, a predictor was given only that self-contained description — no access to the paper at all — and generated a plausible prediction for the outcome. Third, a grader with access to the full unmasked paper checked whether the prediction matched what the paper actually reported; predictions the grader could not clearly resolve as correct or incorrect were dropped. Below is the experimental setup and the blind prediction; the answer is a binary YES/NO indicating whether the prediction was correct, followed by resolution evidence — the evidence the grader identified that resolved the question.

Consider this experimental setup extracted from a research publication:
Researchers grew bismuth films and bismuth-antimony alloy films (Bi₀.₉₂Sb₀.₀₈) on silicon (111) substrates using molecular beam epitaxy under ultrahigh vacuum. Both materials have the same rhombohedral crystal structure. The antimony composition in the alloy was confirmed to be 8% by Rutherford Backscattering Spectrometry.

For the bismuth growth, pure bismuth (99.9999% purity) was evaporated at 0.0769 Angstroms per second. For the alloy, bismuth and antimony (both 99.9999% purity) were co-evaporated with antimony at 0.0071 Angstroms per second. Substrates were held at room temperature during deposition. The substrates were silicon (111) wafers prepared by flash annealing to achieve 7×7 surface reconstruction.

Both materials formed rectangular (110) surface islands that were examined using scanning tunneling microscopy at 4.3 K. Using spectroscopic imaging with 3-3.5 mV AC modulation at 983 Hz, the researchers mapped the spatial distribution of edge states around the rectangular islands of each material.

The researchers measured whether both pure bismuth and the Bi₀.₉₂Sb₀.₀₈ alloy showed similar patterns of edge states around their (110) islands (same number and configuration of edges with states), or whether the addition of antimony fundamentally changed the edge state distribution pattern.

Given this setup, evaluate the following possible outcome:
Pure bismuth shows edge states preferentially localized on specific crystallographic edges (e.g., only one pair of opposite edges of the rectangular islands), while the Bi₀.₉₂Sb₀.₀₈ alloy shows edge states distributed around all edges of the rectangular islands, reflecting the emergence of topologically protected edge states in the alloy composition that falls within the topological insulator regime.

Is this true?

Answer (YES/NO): NO